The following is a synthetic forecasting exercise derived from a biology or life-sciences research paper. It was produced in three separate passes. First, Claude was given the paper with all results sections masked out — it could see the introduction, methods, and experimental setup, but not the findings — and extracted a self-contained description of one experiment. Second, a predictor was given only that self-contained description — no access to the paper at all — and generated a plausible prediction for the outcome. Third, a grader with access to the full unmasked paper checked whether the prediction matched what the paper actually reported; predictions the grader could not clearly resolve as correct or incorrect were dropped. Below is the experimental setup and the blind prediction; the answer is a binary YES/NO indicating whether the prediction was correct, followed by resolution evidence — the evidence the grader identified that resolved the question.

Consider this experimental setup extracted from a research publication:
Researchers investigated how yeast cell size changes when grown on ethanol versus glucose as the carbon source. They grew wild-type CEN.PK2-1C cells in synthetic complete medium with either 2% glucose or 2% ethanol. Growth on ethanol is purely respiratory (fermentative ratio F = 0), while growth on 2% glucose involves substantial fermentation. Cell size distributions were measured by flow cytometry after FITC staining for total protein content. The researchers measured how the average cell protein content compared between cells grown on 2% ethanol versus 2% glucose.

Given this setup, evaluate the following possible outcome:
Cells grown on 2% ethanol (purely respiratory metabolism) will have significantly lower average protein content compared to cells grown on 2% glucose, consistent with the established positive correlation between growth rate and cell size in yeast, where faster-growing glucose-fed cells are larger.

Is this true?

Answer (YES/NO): YES